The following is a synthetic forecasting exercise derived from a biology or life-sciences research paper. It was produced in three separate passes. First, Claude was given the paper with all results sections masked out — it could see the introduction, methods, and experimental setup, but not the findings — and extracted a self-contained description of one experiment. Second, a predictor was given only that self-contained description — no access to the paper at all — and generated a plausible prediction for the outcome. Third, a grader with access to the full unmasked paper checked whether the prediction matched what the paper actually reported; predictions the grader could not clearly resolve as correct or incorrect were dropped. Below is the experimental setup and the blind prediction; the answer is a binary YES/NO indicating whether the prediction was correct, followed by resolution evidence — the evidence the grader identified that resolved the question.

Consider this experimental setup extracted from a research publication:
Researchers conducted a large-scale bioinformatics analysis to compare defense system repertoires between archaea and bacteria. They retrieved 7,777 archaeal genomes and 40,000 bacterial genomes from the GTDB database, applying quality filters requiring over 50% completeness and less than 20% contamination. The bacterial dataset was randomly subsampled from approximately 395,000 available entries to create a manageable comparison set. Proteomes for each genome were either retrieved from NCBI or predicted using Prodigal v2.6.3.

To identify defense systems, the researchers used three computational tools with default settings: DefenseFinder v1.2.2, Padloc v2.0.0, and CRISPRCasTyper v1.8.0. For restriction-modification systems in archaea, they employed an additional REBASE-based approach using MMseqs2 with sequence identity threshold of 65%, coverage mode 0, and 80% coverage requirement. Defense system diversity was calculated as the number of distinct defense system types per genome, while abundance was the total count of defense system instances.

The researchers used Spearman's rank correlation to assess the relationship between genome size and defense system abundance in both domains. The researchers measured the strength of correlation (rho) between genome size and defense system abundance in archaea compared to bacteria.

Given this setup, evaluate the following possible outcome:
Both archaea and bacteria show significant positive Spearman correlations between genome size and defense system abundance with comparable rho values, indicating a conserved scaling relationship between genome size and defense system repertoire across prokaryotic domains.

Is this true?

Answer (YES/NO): NO